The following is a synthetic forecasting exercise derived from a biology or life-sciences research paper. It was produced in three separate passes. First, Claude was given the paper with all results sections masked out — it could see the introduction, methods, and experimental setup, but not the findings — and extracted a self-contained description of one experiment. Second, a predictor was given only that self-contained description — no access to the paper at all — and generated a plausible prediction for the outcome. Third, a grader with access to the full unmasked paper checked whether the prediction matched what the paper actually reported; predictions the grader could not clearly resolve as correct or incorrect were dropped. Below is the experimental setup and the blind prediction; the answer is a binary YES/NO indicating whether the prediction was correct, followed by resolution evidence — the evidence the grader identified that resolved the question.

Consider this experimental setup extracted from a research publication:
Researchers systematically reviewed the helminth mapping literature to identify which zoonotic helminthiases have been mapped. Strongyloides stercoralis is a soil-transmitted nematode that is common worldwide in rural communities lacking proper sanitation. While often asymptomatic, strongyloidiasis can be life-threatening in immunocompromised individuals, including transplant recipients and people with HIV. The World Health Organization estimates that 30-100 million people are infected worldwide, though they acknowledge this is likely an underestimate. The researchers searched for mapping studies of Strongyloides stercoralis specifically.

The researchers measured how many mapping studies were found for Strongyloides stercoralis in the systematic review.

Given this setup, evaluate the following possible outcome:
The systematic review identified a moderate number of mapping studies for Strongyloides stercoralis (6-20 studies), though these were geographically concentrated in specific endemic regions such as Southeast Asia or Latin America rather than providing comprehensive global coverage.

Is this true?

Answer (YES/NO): NO